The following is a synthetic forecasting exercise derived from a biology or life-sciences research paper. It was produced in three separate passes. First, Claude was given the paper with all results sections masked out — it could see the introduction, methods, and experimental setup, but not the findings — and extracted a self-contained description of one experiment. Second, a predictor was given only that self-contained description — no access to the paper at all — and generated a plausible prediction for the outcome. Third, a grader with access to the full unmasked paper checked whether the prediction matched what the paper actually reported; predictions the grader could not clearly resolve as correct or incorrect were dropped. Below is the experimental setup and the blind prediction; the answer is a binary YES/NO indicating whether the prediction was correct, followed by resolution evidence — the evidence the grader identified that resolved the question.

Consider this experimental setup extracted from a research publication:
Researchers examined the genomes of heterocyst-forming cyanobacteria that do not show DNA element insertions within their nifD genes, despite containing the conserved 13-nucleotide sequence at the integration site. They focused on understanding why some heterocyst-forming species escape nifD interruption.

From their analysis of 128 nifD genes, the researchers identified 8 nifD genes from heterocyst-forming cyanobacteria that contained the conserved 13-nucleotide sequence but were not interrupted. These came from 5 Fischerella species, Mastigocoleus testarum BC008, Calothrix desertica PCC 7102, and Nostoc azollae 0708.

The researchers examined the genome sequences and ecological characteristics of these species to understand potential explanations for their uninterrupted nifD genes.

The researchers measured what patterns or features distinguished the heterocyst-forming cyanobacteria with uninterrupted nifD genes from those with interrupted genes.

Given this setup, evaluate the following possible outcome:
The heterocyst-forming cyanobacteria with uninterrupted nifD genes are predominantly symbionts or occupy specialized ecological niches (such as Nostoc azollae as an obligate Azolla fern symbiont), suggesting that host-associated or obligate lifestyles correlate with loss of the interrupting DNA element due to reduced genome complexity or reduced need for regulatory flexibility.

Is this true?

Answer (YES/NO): NO